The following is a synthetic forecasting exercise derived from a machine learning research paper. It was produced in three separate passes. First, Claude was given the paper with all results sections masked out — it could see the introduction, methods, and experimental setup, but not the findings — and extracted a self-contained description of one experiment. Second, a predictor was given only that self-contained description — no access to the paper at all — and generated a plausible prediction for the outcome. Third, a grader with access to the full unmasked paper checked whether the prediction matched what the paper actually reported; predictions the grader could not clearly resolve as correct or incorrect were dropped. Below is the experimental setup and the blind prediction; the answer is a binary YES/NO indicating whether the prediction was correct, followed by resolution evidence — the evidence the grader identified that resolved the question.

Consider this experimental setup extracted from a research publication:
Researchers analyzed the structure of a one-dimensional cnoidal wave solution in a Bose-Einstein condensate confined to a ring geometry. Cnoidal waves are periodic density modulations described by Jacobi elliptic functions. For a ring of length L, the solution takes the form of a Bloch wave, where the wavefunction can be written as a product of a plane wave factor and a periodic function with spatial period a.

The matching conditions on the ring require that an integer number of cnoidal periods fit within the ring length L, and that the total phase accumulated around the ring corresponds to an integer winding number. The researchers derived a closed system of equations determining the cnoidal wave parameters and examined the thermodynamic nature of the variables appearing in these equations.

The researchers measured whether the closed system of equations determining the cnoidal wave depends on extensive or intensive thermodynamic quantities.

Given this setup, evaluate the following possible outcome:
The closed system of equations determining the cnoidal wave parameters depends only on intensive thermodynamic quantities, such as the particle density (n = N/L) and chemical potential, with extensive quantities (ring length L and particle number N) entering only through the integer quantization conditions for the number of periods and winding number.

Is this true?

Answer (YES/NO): YES